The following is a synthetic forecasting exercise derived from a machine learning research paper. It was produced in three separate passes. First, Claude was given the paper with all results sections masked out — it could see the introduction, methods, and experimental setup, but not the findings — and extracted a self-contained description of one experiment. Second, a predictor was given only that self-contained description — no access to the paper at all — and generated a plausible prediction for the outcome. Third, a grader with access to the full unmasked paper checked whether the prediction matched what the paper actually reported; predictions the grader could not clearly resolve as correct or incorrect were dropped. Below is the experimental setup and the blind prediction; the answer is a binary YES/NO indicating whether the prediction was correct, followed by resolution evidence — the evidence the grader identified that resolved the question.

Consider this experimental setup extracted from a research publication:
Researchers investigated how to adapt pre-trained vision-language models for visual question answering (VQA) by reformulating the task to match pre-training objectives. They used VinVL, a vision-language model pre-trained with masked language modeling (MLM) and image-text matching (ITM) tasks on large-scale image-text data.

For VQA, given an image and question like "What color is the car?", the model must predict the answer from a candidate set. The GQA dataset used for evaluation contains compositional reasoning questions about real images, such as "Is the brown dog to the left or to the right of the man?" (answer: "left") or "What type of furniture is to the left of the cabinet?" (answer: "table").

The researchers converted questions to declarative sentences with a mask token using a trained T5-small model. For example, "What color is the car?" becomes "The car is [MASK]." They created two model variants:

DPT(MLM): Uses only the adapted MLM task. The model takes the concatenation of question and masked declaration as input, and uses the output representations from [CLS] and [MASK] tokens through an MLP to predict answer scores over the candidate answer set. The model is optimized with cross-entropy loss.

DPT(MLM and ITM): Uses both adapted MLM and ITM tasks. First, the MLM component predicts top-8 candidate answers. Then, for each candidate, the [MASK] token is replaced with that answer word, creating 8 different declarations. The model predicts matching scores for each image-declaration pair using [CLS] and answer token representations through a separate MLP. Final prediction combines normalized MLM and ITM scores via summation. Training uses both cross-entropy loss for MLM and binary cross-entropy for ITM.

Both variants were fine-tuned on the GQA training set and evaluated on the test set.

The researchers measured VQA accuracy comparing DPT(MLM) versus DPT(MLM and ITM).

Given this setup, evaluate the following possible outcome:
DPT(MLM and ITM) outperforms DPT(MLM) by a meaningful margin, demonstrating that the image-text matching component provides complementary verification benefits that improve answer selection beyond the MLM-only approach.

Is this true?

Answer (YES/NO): NO